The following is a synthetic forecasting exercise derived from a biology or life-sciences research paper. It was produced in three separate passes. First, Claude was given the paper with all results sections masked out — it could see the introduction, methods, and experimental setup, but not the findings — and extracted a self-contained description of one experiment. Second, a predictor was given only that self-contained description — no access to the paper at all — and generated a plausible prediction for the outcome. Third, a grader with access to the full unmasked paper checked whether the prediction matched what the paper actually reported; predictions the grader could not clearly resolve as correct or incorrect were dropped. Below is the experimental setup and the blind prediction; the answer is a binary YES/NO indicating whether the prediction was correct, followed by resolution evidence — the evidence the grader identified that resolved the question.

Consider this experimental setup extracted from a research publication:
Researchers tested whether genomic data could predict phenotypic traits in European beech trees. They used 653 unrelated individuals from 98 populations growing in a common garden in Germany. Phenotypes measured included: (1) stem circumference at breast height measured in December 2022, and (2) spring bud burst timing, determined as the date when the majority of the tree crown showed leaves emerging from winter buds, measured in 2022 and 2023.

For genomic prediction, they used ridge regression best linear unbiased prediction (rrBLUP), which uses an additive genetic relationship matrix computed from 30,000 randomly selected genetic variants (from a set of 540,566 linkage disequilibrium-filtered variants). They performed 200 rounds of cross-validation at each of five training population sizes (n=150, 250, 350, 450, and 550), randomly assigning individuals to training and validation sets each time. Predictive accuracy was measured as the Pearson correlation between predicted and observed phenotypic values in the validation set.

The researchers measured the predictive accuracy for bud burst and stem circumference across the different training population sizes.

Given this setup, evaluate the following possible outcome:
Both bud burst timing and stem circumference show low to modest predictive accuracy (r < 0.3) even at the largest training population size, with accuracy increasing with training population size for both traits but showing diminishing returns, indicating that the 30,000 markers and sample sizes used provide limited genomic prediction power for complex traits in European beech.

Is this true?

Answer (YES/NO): NO